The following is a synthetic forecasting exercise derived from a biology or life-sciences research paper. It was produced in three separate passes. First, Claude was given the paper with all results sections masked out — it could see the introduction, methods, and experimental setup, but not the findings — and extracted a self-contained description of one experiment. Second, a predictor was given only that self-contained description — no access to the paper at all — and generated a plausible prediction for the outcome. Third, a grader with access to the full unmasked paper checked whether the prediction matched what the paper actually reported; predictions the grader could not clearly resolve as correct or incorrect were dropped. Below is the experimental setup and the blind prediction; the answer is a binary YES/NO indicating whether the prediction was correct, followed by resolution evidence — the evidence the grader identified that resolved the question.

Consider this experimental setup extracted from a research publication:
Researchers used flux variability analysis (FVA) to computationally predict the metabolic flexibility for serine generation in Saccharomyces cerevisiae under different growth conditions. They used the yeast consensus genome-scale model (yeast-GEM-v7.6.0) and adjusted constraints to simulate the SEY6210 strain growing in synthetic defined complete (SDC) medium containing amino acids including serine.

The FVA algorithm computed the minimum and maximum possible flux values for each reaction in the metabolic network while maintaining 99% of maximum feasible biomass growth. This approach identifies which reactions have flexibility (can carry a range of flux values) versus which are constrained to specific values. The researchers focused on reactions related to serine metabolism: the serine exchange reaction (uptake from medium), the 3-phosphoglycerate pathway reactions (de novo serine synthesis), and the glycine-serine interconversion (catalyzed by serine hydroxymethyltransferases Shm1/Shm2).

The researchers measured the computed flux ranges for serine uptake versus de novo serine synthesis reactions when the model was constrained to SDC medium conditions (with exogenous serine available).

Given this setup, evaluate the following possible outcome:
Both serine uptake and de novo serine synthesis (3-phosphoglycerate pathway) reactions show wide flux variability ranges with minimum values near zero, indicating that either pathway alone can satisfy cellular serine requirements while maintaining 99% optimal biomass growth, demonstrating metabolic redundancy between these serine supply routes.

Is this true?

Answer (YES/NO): NO